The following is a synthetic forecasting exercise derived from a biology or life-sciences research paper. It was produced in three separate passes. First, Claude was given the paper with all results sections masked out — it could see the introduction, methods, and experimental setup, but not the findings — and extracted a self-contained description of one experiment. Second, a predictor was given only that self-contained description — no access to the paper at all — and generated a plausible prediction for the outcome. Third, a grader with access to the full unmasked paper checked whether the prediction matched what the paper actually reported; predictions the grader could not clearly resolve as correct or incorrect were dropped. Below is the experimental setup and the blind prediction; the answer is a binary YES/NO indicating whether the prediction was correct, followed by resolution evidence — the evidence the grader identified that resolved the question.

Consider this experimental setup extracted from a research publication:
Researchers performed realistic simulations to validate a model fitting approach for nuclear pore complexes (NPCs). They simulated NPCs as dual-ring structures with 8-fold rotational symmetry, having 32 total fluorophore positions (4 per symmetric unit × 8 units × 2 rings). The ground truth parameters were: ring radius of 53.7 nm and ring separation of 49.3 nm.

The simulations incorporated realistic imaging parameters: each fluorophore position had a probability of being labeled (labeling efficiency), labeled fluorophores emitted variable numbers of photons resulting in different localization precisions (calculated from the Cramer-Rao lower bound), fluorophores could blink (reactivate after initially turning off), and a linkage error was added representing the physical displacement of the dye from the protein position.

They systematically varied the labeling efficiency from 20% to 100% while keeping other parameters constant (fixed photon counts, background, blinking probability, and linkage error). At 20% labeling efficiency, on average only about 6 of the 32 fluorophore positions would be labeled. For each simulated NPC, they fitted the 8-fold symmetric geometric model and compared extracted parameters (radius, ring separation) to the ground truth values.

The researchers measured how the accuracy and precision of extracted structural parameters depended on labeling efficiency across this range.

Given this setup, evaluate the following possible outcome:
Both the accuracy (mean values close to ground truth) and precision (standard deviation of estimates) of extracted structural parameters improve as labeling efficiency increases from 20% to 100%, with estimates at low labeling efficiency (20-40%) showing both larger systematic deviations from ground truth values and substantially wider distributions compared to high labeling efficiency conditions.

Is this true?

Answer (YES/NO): NO